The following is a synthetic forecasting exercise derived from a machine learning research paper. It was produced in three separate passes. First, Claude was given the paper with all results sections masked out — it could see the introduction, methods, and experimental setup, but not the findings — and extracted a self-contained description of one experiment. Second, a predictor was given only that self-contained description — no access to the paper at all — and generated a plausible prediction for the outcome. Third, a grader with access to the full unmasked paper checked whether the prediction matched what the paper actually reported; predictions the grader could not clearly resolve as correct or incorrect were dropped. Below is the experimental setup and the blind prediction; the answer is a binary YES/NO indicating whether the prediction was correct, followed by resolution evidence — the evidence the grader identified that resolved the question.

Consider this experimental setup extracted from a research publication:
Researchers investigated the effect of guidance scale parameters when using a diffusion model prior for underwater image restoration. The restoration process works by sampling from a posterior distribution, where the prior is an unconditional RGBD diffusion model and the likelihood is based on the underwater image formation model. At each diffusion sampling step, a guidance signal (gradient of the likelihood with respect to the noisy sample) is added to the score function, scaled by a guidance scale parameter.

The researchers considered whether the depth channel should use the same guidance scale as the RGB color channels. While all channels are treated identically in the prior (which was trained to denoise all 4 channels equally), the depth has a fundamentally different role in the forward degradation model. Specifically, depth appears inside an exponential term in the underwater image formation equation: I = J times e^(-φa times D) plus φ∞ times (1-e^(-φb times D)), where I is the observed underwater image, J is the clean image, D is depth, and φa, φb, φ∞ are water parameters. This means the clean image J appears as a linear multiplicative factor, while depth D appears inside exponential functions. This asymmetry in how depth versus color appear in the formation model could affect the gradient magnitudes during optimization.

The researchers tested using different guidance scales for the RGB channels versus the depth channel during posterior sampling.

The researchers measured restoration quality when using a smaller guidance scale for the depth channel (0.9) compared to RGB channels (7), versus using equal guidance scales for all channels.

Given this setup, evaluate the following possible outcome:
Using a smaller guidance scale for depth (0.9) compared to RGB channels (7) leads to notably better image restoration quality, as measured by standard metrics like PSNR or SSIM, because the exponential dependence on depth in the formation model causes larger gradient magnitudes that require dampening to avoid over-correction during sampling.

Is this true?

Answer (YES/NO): NO